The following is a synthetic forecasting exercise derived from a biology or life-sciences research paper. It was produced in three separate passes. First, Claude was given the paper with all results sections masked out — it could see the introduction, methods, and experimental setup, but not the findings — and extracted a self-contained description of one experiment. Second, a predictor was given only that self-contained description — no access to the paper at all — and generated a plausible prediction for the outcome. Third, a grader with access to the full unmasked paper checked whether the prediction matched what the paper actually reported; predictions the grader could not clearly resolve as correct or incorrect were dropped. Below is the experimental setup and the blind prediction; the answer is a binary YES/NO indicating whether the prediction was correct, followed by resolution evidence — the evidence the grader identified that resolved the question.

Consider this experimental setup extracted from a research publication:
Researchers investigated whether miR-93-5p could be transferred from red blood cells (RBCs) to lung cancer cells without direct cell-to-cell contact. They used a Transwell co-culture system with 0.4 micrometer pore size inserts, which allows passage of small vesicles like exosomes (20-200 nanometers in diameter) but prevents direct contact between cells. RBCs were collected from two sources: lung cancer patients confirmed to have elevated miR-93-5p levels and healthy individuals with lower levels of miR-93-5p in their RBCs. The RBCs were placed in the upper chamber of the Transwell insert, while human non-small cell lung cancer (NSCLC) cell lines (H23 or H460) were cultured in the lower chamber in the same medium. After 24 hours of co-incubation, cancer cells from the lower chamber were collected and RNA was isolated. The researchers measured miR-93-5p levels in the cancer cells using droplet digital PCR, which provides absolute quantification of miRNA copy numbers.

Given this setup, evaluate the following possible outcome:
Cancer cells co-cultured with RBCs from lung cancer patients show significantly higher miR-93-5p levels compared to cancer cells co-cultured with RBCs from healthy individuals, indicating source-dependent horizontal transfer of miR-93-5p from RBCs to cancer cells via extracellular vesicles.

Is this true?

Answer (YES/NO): YES